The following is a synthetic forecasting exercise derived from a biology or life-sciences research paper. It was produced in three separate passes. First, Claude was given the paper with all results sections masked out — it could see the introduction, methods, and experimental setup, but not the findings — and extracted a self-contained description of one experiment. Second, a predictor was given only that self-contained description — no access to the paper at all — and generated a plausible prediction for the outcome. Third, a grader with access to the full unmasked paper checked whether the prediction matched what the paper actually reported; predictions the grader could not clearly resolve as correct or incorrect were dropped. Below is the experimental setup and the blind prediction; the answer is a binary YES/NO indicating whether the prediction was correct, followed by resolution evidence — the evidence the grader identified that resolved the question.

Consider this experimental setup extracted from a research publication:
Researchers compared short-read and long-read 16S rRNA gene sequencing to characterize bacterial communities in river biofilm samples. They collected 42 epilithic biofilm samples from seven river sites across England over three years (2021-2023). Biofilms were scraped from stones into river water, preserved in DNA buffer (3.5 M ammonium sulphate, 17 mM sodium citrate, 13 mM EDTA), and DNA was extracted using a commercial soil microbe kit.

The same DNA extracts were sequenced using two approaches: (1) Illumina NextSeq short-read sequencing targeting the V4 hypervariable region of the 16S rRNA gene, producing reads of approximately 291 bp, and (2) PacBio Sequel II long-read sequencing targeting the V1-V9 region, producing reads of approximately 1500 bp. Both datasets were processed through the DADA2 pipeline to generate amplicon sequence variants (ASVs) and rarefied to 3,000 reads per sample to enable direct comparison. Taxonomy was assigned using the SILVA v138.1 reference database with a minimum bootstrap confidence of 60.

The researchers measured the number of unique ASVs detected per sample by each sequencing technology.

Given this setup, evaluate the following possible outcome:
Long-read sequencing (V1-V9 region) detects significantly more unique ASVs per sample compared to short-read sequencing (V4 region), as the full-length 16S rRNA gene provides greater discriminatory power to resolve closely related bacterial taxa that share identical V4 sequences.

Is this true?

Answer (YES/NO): NO